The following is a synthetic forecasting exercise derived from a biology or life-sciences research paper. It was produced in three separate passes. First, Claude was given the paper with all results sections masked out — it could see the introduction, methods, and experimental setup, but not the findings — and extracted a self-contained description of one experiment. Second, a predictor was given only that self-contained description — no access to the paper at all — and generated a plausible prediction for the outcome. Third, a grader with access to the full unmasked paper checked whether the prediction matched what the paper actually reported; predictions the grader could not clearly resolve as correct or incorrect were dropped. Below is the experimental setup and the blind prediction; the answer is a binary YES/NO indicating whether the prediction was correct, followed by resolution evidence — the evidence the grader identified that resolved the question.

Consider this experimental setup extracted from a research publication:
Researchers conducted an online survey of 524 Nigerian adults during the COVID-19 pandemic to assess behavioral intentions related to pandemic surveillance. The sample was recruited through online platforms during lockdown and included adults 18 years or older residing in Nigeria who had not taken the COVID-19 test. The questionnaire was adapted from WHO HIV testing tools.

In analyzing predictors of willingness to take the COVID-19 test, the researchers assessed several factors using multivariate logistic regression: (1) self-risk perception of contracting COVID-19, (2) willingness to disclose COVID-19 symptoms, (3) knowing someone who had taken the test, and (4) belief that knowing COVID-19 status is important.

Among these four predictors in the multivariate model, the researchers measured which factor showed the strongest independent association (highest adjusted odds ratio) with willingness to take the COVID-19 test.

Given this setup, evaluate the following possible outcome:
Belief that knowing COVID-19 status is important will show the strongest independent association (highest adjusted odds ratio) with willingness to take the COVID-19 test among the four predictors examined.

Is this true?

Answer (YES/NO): NO